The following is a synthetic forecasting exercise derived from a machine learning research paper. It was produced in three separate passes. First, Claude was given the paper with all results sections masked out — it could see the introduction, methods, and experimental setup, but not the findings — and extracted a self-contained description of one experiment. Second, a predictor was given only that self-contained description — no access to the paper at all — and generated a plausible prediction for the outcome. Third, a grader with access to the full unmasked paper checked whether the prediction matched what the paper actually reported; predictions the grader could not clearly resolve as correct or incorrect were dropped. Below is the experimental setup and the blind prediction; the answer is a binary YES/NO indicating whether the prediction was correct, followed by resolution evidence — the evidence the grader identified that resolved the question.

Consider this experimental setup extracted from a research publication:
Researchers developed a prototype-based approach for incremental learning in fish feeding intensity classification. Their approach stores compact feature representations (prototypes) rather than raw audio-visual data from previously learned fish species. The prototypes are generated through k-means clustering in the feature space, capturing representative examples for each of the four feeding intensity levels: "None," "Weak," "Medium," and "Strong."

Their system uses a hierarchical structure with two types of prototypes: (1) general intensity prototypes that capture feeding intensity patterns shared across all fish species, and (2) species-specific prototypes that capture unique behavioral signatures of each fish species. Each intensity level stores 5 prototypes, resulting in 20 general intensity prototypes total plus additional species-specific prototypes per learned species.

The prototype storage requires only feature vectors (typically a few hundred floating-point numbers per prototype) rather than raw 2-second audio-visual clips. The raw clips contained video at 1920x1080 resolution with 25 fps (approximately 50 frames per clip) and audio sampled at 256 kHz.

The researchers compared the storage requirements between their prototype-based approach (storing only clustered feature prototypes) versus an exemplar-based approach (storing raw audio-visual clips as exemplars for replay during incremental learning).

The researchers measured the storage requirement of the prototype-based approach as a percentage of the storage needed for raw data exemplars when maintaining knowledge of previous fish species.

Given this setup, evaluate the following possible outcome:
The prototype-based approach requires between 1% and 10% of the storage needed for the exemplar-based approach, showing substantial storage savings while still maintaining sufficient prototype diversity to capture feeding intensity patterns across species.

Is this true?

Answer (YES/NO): NO